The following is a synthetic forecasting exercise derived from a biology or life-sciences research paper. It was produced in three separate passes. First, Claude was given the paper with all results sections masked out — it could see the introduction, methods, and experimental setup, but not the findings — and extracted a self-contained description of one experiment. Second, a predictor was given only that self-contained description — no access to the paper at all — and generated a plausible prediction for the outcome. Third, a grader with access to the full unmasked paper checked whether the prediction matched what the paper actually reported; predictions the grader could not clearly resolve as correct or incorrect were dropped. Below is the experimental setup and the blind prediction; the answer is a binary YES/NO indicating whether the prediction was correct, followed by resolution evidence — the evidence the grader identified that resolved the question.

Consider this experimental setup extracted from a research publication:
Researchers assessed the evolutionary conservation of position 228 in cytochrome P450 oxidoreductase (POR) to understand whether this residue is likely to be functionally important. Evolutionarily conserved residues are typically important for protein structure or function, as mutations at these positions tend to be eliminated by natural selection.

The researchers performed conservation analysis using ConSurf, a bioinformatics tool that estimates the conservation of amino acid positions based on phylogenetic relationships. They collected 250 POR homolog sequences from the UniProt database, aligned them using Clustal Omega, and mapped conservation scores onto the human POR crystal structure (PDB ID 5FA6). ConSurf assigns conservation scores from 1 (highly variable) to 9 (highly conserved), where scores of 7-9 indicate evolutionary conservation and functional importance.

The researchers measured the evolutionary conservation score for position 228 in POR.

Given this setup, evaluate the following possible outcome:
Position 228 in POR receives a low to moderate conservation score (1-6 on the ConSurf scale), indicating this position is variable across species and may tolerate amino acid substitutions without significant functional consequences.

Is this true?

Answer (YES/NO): NO